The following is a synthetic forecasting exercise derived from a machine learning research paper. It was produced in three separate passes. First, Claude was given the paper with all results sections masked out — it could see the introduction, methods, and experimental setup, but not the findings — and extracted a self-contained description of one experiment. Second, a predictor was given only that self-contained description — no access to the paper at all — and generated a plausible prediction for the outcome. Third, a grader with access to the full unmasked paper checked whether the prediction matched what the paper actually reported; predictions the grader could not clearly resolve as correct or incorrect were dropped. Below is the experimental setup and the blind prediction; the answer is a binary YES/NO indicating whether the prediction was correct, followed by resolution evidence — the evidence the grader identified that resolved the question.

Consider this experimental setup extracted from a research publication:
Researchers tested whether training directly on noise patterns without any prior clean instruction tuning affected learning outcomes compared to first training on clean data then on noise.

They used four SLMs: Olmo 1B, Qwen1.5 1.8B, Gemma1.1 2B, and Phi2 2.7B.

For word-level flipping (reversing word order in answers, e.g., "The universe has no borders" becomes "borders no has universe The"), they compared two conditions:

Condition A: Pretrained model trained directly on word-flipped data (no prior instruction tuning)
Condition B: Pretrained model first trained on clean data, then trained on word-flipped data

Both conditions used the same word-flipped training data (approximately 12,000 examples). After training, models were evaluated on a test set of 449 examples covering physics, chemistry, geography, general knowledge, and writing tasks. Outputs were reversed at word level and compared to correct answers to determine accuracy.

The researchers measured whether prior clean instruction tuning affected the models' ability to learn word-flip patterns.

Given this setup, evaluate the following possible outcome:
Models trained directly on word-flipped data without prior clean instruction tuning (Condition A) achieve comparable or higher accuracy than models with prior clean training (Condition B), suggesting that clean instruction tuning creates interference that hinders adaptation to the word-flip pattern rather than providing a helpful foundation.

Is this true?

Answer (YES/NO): YES